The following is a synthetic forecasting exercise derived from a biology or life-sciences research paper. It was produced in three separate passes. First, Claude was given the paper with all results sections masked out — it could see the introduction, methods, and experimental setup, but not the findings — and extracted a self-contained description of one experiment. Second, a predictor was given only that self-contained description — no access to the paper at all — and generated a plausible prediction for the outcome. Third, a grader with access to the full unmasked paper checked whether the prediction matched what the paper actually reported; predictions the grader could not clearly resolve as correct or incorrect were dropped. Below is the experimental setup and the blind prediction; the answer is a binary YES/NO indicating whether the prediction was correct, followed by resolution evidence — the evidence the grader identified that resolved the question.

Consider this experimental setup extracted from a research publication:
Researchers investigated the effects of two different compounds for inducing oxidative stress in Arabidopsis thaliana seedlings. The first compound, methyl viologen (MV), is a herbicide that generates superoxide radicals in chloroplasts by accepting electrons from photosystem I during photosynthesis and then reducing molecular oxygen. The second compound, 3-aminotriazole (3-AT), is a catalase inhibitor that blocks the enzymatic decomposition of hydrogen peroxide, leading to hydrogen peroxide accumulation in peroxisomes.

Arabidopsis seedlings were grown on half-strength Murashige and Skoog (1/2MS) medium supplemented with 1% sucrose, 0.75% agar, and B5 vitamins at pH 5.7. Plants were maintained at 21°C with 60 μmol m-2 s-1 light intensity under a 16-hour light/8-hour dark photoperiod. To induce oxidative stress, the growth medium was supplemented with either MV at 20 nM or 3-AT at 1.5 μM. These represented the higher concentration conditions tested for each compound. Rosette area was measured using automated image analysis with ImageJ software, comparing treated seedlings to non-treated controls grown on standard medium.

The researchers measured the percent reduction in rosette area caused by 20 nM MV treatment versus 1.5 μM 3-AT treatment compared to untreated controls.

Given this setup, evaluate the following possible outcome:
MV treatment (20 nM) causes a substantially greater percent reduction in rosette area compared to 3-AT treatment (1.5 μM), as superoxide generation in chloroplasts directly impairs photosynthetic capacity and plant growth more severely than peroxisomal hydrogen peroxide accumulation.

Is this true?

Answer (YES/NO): NO